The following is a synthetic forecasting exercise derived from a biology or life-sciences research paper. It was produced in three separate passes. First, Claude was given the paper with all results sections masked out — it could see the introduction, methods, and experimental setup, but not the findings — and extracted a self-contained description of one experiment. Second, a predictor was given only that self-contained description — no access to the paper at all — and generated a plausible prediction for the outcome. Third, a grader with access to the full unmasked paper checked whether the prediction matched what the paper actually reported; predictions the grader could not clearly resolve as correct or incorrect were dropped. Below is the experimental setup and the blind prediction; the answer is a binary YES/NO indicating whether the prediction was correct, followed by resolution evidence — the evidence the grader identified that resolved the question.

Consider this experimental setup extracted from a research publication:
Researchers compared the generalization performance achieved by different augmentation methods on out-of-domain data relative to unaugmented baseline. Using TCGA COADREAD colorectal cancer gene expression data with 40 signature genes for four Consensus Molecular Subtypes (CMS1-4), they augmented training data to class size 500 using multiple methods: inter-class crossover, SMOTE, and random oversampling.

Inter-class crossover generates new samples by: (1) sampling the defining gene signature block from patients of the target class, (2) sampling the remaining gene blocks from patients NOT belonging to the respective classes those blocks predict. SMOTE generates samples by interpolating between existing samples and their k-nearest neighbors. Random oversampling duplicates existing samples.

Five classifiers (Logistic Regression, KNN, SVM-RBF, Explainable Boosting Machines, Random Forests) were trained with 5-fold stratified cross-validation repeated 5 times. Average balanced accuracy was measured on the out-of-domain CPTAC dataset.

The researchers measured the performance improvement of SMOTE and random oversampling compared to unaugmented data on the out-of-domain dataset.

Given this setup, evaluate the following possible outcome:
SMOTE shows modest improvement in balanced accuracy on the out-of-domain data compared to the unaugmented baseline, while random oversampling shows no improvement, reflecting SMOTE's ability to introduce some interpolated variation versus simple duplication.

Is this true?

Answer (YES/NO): NO